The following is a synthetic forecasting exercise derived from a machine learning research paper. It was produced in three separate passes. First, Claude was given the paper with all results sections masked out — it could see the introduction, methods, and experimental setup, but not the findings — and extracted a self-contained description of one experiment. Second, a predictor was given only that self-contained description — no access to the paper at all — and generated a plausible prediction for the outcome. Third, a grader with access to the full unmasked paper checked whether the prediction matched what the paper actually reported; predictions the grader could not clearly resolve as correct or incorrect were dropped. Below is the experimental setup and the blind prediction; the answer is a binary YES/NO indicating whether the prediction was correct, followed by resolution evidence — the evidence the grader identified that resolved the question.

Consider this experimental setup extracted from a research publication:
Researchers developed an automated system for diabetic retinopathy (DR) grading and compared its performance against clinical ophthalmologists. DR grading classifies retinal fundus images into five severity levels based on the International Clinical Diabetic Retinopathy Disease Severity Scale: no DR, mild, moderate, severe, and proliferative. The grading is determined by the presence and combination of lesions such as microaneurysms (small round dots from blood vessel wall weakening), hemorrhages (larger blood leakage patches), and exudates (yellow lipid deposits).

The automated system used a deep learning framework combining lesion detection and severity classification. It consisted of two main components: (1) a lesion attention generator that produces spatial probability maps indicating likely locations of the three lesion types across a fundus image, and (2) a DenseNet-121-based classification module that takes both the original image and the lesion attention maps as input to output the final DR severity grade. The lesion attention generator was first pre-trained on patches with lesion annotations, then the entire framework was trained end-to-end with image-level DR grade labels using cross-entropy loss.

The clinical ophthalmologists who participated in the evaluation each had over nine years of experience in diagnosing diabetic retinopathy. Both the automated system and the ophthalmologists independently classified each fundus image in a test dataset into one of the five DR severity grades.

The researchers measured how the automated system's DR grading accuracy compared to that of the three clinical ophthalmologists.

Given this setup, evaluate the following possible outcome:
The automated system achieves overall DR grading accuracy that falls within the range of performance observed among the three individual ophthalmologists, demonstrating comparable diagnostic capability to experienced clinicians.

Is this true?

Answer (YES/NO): YES